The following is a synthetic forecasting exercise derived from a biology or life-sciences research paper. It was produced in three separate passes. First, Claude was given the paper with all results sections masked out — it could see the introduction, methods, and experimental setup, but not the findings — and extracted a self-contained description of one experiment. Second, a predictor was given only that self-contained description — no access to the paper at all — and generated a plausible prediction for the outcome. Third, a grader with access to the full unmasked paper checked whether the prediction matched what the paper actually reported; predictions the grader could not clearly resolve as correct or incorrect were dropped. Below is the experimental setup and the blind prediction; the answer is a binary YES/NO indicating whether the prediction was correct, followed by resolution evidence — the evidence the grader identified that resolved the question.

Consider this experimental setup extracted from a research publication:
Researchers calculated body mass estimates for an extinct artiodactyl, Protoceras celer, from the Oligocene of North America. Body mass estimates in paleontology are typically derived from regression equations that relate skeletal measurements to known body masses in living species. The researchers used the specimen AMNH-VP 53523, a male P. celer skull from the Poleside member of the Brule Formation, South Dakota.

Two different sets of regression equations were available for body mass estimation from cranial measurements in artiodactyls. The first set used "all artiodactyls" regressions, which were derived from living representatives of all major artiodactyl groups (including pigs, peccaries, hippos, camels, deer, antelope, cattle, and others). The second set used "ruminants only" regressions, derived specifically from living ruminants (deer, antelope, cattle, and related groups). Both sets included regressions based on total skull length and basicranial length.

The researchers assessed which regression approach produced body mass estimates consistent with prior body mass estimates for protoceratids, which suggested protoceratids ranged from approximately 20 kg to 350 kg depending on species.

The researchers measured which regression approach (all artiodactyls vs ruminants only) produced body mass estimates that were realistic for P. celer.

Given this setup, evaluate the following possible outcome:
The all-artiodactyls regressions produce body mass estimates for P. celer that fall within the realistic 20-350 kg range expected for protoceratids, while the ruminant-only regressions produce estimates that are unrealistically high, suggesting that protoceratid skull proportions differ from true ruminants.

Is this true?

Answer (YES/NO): NO